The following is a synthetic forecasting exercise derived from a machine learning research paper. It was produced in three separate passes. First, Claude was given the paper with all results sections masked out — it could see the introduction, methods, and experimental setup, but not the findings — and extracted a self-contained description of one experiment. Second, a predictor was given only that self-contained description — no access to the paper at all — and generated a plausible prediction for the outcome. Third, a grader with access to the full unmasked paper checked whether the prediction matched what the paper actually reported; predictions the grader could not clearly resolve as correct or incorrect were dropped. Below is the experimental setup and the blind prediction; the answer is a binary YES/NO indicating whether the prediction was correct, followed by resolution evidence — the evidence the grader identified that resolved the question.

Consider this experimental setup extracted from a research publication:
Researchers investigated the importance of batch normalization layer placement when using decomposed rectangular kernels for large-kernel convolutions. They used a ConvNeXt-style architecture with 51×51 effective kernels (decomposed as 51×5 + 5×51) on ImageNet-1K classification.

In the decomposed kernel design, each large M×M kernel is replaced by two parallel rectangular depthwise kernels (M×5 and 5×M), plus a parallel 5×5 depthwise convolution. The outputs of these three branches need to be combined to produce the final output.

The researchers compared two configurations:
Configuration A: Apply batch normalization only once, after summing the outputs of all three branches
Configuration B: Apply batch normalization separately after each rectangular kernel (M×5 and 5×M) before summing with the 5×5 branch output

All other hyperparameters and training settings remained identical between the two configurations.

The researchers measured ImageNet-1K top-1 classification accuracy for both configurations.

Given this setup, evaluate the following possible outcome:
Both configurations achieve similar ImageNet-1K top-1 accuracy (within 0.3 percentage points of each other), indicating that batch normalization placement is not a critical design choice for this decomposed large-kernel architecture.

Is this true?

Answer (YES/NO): NO